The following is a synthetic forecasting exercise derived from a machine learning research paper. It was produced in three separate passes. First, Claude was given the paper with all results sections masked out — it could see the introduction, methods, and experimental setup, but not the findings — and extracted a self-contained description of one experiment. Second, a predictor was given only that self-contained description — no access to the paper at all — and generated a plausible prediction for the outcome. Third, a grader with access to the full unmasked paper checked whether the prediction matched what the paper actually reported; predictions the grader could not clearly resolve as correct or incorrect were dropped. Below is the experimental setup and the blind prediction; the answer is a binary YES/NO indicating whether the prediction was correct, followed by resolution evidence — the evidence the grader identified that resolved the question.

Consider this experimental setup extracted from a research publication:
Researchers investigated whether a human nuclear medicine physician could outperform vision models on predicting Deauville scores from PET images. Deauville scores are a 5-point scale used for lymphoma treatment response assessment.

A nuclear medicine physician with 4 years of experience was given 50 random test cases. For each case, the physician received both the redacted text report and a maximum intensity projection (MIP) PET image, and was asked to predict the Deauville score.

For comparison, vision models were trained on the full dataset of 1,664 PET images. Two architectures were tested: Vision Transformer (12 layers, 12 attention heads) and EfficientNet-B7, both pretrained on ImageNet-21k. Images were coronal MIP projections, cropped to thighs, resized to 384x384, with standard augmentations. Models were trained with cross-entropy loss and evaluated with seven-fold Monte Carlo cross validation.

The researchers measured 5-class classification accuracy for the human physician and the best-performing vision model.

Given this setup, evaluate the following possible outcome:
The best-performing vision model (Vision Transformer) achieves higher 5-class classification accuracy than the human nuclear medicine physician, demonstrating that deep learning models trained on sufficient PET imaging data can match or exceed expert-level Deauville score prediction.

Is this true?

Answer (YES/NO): NO